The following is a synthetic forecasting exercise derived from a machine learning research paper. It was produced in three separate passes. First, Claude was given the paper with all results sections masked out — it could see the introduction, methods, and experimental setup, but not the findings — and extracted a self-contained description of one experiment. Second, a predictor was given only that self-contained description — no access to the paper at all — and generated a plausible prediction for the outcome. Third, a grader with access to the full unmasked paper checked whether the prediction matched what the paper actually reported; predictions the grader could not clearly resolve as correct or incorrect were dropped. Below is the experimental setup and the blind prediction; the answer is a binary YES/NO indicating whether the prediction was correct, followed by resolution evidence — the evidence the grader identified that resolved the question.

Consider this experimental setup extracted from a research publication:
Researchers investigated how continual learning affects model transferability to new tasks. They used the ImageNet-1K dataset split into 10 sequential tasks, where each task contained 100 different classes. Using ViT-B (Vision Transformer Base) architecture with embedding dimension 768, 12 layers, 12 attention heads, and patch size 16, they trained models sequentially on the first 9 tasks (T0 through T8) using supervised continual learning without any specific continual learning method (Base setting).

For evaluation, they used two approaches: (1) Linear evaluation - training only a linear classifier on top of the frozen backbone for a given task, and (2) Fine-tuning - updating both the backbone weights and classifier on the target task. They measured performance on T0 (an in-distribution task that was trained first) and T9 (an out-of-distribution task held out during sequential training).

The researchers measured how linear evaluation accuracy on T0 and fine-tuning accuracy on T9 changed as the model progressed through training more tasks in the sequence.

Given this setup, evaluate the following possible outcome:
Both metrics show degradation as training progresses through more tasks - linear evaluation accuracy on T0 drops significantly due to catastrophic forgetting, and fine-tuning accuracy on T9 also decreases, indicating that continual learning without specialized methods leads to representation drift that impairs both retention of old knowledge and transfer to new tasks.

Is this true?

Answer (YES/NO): NO